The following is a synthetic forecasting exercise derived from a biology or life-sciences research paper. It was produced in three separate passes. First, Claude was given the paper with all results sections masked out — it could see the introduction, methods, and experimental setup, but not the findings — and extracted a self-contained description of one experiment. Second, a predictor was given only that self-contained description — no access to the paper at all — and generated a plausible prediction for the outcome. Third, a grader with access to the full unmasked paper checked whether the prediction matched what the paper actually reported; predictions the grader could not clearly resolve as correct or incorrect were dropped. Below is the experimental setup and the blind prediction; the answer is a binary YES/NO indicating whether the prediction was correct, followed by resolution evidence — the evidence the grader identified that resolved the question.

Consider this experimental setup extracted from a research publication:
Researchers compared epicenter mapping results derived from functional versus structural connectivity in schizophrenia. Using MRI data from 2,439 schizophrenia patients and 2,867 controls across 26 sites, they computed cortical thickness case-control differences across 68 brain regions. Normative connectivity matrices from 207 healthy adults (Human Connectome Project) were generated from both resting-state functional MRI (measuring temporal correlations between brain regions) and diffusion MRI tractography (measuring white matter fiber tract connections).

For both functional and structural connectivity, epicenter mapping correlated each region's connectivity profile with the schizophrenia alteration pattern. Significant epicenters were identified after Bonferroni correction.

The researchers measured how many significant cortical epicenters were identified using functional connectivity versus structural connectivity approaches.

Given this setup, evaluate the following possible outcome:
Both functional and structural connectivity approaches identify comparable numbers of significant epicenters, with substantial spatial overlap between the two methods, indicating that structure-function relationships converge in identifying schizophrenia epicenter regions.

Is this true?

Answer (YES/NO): NO